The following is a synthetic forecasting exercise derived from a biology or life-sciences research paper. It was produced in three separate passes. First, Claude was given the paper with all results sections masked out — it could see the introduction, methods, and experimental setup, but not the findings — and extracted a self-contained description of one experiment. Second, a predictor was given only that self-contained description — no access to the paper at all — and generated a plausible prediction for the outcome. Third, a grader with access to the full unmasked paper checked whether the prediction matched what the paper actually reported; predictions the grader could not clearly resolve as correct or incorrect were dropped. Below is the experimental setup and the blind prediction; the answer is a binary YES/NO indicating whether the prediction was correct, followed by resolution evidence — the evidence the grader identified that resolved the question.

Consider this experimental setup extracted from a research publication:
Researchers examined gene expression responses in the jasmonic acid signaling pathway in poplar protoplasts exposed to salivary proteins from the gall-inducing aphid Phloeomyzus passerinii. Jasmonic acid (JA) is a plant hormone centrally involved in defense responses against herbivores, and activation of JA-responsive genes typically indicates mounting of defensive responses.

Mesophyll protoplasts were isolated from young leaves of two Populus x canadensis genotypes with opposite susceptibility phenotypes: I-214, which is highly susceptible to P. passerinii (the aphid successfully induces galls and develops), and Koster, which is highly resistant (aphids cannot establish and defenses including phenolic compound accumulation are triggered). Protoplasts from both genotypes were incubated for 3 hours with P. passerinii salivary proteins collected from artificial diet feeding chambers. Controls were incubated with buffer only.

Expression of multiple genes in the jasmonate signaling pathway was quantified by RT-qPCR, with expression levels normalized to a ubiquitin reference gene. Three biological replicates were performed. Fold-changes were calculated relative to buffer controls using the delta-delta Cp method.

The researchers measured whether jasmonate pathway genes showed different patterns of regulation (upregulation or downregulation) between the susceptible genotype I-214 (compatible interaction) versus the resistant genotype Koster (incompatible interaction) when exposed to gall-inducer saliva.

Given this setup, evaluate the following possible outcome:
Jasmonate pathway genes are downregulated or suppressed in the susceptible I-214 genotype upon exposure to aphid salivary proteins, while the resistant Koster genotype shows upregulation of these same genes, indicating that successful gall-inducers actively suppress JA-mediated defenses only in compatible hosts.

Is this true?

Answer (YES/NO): YES